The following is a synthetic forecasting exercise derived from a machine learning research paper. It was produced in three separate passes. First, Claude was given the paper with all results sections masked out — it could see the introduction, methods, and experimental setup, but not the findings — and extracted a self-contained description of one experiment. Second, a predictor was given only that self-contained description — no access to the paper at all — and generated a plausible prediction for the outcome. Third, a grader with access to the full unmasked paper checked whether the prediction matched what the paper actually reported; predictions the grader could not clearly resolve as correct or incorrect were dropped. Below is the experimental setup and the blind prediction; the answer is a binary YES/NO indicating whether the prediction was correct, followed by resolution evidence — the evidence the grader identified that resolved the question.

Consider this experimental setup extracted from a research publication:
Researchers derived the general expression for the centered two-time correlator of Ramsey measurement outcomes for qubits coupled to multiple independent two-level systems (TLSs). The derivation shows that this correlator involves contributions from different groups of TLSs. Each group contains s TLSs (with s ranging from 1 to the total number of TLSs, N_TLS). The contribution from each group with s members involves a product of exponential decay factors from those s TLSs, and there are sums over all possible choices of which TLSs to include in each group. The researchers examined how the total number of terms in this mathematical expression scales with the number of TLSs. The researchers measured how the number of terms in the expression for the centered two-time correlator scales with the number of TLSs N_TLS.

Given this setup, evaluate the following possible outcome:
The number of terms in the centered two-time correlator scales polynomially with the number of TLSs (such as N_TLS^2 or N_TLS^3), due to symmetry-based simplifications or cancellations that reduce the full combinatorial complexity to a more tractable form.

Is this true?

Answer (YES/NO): NO